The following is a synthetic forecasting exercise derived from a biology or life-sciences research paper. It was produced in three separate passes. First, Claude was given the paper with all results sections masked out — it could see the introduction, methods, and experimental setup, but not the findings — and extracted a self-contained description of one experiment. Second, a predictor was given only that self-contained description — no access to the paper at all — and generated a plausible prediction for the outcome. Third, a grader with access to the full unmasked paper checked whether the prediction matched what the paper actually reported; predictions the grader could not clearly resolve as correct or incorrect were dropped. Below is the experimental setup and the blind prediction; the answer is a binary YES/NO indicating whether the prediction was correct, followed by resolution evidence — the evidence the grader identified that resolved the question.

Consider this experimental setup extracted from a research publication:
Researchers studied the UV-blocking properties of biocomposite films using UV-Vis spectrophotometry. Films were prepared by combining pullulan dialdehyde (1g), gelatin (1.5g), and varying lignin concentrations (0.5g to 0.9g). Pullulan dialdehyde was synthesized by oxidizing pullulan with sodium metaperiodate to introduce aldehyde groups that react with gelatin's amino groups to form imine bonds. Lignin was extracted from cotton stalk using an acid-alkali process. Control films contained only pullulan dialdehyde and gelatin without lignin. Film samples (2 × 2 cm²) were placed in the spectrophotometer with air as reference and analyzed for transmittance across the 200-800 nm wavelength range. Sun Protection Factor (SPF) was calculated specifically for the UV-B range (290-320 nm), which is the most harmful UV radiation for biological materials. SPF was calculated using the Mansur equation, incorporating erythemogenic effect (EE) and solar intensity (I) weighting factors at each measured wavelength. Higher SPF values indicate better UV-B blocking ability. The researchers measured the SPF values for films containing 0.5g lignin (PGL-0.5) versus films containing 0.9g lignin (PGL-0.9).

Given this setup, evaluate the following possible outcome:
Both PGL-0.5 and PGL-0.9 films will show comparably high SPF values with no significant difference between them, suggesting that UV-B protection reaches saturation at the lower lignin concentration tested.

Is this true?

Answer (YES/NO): NO